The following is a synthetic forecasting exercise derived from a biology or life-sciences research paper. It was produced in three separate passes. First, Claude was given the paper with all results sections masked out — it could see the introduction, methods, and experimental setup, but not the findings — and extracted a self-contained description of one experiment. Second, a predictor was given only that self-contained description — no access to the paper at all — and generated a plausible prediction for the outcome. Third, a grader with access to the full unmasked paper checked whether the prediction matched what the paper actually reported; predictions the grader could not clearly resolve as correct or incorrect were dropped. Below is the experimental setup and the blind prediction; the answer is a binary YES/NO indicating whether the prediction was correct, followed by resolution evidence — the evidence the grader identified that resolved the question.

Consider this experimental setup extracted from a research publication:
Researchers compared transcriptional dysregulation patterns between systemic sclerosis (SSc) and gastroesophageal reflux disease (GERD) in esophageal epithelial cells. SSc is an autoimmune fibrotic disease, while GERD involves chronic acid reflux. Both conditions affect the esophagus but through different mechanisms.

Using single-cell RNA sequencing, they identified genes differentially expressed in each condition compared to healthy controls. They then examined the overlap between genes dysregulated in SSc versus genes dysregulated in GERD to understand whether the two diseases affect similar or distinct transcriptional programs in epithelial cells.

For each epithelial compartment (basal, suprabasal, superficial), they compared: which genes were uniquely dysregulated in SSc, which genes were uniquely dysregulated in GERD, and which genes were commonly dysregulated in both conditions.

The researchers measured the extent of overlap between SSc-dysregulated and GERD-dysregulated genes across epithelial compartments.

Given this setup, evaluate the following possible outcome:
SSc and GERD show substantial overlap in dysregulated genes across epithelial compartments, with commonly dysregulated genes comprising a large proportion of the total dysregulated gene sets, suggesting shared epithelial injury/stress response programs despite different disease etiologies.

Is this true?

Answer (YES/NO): NO